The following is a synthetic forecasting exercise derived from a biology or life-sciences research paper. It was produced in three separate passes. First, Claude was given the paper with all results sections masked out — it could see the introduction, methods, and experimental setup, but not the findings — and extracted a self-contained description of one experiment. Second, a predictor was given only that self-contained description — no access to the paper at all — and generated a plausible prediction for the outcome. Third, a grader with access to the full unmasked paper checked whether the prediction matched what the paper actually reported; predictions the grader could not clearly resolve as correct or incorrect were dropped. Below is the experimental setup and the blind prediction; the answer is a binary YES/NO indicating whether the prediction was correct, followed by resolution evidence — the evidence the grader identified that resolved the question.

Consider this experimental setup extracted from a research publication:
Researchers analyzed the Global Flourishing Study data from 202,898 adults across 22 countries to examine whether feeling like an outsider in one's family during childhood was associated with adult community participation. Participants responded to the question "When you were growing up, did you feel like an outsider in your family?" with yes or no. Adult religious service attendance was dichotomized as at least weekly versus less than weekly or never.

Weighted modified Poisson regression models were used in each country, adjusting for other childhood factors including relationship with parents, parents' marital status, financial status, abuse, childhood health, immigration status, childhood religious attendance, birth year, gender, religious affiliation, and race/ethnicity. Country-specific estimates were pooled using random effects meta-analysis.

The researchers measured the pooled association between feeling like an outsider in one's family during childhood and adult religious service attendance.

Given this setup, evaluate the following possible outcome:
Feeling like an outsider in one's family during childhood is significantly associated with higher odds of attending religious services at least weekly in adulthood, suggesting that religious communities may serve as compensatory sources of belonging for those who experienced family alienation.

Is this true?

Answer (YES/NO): NO